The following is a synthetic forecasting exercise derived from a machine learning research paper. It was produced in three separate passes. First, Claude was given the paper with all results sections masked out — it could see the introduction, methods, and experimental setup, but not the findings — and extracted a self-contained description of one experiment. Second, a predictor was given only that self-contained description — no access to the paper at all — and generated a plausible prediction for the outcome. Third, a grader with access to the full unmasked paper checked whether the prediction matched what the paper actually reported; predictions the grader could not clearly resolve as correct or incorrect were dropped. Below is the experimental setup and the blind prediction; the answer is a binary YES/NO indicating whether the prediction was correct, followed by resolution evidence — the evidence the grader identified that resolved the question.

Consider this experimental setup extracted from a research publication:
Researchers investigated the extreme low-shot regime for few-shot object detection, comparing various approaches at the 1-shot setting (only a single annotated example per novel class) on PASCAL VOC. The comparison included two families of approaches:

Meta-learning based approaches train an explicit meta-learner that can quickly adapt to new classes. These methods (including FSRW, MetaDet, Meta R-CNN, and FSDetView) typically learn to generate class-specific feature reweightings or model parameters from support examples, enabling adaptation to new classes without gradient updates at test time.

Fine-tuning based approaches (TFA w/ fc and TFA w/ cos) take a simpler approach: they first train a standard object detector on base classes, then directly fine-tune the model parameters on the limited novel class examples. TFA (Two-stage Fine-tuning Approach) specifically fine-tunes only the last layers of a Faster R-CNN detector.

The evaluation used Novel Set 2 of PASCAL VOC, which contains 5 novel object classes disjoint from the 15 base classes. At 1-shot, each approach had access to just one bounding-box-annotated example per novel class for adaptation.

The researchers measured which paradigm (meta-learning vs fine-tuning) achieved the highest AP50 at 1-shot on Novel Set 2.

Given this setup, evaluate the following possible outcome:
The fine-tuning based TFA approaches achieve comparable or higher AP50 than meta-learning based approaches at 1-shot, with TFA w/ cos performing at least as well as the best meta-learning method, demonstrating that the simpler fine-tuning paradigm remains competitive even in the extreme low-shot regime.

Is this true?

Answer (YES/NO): NO